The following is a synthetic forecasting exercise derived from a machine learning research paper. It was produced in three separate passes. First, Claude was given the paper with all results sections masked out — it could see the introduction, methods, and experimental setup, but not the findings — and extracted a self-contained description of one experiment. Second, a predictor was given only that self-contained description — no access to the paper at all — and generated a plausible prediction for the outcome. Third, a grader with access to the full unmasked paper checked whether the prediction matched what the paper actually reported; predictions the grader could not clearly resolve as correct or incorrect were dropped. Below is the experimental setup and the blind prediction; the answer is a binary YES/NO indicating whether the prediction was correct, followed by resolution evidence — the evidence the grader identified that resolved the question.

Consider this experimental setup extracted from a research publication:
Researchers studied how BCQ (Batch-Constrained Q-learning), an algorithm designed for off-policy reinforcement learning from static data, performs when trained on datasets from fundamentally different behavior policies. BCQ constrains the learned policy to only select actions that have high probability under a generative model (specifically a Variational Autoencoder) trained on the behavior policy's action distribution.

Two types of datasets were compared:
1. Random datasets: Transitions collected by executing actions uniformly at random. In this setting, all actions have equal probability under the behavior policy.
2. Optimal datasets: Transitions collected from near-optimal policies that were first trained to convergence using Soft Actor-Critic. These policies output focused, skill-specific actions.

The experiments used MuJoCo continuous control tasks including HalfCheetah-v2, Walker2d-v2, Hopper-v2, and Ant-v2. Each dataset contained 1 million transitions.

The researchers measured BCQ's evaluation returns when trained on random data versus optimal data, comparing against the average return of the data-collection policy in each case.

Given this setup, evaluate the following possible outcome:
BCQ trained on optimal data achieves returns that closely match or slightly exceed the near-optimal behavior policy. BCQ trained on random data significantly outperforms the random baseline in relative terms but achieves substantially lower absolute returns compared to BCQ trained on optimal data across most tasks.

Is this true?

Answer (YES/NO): NO